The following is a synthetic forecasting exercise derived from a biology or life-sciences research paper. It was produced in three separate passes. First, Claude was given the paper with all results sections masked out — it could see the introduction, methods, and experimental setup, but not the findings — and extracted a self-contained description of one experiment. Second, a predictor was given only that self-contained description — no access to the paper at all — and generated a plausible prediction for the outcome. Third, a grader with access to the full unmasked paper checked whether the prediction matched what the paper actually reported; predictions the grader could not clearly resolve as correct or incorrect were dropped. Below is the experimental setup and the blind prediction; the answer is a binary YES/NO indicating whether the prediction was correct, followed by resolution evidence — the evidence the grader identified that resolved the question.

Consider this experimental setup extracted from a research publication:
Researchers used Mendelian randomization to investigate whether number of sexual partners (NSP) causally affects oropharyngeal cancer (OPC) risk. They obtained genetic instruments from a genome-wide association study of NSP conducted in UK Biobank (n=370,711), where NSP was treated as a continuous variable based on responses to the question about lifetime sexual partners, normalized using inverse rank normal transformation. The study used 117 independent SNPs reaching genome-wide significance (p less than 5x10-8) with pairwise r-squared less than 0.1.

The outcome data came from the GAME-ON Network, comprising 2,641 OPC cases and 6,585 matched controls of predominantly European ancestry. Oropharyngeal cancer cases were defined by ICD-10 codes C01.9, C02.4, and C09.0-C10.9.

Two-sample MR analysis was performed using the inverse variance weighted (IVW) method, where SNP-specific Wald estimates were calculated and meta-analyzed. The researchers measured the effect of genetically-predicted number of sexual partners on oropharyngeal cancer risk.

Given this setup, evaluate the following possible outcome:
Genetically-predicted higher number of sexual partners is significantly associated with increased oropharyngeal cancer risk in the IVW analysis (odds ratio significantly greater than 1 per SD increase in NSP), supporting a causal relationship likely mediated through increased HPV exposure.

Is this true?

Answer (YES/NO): YES